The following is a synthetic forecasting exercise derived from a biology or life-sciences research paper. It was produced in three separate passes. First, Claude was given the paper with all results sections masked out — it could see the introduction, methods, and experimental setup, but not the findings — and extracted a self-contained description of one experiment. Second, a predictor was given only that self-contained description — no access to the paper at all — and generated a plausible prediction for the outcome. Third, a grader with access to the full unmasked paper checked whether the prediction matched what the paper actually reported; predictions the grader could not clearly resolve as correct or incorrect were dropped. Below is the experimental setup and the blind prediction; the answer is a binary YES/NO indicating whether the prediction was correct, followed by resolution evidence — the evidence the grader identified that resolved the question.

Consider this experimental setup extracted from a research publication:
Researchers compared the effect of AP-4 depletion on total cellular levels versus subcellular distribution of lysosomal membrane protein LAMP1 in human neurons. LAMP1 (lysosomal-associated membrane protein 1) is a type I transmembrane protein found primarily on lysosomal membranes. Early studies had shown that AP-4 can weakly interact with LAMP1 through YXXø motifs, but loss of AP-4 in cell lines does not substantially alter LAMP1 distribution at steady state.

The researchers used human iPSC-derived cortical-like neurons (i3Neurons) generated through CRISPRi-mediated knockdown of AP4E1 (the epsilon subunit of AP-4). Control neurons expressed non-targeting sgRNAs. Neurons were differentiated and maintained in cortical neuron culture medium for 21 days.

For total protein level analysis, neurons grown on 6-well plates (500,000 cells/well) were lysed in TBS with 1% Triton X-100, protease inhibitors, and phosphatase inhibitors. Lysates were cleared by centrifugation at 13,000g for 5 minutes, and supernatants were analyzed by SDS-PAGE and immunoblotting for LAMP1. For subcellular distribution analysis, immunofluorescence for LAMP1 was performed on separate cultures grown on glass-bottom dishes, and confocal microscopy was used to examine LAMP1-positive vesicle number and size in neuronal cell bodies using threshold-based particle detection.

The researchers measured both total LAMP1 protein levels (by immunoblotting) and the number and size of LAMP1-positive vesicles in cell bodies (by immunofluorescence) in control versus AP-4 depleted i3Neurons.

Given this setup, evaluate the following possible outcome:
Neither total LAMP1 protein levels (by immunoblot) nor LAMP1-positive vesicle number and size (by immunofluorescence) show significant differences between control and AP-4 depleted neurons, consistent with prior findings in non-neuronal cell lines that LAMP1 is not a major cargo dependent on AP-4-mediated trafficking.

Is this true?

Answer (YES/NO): NO